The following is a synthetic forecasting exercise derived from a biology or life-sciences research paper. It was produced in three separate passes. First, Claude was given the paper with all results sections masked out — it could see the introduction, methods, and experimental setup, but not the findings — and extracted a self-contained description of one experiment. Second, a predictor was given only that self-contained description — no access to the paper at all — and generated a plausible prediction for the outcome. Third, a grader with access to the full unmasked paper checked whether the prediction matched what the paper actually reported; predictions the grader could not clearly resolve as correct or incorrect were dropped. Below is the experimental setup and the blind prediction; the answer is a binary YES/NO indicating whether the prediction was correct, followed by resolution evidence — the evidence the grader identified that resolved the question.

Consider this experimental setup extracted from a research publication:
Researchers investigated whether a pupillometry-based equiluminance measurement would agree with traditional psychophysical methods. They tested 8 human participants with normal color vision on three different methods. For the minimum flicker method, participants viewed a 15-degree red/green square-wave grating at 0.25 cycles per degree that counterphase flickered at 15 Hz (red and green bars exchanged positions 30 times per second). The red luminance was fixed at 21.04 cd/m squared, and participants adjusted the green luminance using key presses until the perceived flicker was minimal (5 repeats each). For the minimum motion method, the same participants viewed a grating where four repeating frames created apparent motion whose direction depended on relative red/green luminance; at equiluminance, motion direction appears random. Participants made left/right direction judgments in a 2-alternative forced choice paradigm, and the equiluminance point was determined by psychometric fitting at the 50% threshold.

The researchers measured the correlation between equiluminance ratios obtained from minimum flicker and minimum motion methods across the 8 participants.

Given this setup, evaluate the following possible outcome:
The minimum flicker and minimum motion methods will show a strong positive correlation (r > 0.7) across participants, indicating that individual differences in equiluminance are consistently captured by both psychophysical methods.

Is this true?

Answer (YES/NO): NO